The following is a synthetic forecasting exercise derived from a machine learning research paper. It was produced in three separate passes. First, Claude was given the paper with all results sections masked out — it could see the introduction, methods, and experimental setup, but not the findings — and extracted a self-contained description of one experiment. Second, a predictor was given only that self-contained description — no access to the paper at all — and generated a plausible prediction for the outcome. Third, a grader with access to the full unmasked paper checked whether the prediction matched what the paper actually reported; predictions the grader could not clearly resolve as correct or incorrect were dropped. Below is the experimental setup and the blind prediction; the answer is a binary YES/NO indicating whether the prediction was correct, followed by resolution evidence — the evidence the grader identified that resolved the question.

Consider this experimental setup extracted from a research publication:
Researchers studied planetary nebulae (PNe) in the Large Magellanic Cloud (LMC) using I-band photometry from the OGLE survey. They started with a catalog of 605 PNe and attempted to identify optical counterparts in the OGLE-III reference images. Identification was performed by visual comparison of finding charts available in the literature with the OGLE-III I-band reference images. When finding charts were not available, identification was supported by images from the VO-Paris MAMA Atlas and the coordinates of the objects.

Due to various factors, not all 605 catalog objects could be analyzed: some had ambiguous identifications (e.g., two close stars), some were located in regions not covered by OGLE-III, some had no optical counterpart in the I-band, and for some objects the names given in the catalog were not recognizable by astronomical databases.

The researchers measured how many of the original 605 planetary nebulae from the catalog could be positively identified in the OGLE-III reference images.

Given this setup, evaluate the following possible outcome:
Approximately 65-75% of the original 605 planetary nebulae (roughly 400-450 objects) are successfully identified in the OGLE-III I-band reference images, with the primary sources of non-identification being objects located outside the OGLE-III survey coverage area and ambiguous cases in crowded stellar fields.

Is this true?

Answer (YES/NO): NO